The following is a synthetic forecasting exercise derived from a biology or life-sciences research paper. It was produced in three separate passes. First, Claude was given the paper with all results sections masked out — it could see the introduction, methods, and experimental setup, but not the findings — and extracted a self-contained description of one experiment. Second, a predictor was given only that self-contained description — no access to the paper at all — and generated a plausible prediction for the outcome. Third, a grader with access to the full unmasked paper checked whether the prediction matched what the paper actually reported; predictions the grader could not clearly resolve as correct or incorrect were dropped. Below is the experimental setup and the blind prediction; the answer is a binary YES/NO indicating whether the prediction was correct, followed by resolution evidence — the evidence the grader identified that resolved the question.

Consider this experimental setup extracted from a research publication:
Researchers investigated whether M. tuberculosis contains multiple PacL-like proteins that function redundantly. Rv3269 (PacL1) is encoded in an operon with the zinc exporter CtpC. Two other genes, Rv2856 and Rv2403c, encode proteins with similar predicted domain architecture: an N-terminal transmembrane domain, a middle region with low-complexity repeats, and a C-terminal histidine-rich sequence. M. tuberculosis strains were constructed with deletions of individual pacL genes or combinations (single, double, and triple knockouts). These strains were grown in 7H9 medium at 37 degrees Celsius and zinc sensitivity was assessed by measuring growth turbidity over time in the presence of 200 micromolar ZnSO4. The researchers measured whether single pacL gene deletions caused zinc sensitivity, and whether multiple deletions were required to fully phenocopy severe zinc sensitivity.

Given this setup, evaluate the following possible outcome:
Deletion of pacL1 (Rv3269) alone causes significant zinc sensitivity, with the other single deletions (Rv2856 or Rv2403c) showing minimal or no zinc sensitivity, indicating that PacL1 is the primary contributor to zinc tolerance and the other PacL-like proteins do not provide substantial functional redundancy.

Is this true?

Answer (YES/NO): NO